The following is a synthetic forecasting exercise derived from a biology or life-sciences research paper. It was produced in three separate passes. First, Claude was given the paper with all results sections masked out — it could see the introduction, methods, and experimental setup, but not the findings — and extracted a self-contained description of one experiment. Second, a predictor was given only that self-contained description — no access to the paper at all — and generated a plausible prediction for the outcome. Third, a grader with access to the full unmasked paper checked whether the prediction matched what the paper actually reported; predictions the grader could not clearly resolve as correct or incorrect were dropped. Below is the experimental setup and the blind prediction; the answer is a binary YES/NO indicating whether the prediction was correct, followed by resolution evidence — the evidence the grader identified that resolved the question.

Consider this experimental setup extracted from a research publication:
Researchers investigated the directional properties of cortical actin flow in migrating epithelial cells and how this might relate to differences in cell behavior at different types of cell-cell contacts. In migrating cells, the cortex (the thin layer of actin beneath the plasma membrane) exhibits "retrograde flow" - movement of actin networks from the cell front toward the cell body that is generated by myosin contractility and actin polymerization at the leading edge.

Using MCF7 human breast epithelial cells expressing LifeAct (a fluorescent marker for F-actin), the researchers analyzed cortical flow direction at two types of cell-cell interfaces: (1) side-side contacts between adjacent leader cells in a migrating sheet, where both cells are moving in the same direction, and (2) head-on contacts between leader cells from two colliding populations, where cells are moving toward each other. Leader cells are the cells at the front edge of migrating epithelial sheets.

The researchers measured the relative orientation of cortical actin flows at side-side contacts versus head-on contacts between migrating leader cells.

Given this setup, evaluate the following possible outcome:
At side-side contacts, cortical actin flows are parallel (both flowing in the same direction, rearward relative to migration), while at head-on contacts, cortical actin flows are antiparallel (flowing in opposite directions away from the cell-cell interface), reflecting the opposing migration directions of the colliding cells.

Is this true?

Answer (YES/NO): YES